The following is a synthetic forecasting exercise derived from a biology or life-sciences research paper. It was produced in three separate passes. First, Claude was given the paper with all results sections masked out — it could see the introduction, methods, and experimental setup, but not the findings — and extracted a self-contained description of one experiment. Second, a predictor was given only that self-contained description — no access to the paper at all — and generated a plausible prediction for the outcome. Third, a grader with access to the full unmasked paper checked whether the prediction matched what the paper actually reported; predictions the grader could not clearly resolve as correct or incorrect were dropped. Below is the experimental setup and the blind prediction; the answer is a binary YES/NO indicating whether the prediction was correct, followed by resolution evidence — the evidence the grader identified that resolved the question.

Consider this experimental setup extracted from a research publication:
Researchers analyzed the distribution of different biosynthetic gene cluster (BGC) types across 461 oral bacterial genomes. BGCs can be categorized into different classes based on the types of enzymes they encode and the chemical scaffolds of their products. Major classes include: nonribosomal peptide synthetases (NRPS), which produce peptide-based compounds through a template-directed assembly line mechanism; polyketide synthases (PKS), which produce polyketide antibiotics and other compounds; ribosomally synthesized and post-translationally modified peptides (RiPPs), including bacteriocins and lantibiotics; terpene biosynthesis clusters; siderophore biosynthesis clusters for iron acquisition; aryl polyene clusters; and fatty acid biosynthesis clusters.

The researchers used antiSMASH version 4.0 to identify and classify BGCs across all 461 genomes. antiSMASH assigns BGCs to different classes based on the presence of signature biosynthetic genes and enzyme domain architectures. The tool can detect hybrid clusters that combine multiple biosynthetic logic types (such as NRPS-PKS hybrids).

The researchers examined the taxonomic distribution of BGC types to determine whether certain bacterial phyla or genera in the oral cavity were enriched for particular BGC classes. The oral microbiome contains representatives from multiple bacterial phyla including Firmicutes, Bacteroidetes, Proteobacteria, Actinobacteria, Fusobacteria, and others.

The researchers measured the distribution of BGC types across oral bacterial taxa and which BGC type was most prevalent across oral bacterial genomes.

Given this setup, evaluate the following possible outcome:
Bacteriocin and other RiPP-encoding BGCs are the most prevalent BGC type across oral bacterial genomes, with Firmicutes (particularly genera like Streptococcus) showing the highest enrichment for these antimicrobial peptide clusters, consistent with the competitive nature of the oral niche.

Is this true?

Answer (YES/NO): NO